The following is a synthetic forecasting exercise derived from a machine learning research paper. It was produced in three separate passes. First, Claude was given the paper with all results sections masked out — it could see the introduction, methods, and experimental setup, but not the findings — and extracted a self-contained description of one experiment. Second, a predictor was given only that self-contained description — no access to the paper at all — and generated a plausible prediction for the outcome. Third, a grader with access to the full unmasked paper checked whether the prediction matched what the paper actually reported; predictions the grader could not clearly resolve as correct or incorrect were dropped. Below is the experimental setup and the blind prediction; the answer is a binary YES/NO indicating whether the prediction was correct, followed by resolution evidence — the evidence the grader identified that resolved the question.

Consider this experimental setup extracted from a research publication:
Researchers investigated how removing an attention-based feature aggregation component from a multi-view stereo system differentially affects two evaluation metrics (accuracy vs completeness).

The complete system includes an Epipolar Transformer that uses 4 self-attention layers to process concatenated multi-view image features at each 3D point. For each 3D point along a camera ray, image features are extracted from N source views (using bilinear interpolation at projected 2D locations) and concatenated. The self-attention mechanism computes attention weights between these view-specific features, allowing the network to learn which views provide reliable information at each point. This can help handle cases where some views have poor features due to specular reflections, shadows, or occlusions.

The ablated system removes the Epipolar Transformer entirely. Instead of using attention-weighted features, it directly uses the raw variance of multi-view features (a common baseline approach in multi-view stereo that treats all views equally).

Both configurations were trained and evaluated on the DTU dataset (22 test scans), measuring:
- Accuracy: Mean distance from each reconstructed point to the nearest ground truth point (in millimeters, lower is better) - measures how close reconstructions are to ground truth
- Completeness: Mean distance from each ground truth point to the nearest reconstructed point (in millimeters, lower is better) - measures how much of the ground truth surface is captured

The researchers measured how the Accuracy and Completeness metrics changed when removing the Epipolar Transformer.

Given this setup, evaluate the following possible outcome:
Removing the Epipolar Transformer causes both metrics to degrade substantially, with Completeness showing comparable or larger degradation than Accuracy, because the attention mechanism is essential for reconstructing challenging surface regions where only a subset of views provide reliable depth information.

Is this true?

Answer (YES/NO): YES